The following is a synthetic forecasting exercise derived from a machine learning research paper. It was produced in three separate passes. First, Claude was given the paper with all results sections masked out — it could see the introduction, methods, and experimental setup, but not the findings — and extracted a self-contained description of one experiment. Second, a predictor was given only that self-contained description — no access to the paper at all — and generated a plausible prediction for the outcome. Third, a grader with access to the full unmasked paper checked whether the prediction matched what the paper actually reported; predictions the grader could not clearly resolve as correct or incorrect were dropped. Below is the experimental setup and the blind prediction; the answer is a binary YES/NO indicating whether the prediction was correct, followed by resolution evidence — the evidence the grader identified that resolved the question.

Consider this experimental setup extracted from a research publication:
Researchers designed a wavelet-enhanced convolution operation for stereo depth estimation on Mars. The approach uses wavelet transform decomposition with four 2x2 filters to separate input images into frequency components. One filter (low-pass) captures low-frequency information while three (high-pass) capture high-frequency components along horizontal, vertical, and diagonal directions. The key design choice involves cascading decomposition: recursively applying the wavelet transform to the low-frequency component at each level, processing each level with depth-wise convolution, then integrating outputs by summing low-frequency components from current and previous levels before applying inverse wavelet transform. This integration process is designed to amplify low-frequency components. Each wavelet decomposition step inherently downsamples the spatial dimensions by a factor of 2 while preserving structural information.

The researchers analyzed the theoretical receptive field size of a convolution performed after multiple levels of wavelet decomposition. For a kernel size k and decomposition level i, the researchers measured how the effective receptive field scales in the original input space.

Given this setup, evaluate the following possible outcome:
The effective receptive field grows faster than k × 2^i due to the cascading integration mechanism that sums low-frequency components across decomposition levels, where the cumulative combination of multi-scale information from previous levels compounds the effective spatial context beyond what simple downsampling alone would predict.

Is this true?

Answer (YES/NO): NO